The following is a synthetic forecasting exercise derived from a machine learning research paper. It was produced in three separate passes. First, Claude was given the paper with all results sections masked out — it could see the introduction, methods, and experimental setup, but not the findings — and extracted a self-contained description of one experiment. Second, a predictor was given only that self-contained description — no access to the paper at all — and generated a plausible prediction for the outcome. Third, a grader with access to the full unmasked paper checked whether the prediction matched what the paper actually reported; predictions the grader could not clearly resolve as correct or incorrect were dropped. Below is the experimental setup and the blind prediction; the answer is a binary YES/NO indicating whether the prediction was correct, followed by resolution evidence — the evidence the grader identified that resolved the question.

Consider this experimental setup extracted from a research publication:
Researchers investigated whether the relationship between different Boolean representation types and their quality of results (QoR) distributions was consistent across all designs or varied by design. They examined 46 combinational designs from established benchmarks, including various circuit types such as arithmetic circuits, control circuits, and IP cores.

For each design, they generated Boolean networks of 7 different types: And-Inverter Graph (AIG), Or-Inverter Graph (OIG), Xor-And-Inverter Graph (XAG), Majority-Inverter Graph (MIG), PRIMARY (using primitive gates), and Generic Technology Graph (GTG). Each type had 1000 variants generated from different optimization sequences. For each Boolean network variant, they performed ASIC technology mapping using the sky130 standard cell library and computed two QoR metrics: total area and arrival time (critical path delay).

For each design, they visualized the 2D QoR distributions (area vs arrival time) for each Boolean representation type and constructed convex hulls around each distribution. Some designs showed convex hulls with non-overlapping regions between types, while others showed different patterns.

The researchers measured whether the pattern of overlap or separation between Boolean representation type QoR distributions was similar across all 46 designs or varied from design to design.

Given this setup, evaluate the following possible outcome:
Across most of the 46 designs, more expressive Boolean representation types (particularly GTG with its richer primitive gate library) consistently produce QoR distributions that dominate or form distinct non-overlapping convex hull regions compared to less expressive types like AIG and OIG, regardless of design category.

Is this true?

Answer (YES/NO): NO